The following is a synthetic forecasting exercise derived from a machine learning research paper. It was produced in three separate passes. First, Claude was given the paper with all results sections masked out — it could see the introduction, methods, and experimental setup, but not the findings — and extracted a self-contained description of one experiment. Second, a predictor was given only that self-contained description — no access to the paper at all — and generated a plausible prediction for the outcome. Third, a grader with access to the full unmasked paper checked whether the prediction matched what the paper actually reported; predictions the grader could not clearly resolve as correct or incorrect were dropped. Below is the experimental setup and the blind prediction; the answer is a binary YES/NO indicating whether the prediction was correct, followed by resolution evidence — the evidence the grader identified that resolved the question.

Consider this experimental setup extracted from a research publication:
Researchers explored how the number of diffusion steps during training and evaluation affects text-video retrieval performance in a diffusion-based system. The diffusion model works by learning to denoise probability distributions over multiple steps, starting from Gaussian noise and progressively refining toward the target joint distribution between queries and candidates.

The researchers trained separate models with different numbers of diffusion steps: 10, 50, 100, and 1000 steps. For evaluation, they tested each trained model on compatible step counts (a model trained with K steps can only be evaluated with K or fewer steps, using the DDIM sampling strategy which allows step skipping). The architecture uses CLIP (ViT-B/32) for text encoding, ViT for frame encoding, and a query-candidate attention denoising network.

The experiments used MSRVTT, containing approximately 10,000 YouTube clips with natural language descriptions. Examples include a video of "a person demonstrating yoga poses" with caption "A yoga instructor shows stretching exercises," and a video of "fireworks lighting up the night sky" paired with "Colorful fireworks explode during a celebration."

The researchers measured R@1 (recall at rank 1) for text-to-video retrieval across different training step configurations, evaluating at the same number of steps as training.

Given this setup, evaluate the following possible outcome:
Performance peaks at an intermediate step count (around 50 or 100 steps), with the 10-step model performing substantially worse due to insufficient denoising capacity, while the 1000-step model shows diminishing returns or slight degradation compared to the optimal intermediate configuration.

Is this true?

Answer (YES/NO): NO